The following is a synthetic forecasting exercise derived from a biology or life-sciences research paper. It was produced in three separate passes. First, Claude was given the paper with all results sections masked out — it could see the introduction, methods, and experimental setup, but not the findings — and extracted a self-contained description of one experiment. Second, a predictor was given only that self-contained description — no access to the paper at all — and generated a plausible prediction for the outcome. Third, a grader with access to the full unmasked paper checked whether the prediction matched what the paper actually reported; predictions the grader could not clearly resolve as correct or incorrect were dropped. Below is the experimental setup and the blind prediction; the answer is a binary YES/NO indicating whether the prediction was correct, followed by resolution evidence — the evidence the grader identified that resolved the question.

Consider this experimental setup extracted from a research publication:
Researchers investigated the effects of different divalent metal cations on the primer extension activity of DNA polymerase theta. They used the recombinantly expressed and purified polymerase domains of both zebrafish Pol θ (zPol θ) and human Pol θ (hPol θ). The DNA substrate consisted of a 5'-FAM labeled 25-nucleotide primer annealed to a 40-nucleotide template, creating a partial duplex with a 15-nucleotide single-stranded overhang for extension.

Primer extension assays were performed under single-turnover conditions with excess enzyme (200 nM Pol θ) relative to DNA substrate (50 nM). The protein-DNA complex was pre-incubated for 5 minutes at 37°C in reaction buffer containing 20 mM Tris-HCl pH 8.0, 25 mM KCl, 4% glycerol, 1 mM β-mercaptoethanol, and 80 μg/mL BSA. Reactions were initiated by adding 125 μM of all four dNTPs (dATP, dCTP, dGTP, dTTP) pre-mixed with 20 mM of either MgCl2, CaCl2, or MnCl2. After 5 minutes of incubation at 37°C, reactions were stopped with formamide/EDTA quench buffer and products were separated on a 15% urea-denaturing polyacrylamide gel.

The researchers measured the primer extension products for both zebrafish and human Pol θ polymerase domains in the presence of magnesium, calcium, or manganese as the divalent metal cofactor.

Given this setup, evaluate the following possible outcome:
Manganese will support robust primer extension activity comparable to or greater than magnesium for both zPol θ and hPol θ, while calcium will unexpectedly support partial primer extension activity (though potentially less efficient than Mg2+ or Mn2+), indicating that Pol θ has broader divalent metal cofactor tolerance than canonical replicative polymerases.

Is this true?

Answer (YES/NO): NO